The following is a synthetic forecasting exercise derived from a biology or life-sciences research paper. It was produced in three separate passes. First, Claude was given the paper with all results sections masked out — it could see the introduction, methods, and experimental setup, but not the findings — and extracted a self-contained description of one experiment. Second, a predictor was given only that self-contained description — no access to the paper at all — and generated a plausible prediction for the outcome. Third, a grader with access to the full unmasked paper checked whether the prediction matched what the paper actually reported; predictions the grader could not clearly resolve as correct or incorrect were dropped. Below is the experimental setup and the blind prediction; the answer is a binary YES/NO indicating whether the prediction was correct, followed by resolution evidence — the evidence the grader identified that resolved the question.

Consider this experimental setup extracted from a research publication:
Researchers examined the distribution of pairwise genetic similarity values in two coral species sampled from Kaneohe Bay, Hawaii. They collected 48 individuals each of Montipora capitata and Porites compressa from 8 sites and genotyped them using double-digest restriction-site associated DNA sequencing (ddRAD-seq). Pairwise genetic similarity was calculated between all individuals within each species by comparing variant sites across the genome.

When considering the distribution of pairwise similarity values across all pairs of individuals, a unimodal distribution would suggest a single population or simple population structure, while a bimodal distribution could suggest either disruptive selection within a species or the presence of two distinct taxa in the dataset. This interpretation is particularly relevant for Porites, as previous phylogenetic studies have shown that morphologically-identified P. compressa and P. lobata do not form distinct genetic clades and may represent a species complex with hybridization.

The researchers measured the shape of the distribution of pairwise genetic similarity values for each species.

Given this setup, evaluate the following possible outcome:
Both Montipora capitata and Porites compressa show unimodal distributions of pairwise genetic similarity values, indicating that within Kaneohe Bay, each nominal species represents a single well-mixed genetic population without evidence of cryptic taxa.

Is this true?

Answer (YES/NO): NO